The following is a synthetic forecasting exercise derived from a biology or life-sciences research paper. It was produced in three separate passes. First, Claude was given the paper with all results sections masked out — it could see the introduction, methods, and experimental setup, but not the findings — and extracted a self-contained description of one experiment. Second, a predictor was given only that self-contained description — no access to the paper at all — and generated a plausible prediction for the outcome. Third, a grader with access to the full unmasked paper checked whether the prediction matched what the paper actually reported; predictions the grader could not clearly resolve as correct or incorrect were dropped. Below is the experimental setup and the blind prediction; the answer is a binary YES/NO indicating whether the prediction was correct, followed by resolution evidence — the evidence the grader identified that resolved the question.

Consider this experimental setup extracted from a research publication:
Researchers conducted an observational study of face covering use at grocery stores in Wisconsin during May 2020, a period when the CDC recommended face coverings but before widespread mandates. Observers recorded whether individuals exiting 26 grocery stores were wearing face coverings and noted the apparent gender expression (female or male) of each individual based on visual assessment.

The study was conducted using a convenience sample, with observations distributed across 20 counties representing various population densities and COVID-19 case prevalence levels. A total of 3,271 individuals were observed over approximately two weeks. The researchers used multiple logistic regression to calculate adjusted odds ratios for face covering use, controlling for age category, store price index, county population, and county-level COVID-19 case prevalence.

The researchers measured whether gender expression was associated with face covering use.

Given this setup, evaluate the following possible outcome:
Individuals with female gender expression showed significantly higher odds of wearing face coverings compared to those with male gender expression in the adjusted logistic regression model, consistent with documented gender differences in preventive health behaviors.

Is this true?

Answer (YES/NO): YES